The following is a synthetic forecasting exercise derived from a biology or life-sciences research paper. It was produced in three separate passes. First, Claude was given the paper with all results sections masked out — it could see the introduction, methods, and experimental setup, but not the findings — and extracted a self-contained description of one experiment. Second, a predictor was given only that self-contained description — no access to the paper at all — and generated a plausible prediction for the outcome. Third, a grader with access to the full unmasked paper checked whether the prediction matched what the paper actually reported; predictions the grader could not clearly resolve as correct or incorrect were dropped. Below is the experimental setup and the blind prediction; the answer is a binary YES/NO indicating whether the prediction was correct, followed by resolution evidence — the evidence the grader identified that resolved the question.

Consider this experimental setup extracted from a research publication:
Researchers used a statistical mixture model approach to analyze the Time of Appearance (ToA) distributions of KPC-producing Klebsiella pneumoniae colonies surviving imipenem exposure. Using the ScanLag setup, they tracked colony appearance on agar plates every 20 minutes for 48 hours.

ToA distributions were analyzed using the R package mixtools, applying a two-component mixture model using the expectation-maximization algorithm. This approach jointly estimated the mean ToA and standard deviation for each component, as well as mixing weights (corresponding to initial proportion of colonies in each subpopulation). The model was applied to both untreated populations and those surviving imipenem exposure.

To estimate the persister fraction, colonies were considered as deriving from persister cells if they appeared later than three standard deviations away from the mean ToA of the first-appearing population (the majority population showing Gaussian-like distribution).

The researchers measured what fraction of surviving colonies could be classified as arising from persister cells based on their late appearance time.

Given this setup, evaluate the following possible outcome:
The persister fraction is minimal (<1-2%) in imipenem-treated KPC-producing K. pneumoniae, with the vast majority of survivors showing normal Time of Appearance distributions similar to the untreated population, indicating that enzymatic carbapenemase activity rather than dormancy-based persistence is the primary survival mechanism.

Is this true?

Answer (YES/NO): NO